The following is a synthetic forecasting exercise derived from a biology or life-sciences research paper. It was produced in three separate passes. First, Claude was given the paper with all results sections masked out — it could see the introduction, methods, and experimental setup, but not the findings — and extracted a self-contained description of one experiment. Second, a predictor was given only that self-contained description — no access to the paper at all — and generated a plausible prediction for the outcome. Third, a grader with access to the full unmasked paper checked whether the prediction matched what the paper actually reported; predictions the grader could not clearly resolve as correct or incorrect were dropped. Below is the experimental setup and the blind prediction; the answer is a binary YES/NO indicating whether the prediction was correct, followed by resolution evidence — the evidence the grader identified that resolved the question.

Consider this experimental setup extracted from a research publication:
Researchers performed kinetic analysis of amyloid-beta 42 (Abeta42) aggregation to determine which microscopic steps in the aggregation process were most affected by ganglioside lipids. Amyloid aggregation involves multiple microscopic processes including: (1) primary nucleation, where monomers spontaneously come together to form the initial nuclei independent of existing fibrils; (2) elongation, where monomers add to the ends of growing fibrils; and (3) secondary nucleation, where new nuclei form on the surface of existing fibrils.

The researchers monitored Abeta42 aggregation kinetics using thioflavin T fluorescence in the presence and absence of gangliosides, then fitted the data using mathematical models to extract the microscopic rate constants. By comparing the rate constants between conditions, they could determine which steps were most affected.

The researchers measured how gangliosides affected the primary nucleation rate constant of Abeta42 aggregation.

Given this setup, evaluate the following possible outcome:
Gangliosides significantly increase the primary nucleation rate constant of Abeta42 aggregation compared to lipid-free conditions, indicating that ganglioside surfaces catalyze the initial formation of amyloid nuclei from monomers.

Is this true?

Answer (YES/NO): NO